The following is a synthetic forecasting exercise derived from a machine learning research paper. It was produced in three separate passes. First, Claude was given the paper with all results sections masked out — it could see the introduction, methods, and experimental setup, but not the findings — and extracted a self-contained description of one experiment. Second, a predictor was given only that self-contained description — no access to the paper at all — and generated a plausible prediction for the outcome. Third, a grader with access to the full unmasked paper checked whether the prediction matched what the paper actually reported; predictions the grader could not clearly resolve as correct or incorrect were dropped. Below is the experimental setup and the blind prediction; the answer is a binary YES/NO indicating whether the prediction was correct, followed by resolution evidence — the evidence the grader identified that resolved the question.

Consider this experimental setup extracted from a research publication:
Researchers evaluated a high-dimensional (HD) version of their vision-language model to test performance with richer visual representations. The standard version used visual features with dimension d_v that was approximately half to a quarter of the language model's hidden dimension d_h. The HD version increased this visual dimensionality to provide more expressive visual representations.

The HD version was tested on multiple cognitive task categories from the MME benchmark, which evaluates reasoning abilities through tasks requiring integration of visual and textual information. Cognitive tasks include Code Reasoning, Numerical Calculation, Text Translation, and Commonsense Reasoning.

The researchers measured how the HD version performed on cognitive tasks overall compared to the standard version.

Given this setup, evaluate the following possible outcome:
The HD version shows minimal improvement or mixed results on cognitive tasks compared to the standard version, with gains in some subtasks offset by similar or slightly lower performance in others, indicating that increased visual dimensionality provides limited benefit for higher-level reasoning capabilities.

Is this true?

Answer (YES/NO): YES